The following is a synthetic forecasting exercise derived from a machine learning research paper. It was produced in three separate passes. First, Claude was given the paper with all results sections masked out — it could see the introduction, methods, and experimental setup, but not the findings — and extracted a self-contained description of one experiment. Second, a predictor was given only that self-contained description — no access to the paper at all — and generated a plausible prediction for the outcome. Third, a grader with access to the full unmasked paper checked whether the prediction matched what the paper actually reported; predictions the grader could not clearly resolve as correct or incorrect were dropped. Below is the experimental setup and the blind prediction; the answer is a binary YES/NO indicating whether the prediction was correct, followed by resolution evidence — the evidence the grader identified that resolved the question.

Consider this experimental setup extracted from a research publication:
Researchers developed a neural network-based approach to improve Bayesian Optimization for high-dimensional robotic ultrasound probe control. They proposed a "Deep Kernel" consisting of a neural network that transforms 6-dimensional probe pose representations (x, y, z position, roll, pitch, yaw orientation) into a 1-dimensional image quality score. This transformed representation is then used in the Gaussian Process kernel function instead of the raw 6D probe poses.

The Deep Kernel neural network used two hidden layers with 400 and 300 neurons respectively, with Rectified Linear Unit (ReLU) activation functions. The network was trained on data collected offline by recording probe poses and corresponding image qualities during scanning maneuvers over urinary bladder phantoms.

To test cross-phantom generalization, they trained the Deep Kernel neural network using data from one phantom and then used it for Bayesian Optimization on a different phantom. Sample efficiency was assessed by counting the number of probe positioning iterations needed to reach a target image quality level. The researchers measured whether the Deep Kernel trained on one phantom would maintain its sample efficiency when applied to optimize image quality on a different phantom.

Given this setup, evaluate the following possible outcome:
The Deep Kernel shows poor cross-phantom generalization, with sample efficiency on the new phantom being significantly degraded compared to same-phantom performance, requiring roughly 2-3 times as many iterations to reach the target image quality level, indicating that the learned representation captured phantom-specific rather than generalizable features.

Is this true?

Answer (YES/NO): NO